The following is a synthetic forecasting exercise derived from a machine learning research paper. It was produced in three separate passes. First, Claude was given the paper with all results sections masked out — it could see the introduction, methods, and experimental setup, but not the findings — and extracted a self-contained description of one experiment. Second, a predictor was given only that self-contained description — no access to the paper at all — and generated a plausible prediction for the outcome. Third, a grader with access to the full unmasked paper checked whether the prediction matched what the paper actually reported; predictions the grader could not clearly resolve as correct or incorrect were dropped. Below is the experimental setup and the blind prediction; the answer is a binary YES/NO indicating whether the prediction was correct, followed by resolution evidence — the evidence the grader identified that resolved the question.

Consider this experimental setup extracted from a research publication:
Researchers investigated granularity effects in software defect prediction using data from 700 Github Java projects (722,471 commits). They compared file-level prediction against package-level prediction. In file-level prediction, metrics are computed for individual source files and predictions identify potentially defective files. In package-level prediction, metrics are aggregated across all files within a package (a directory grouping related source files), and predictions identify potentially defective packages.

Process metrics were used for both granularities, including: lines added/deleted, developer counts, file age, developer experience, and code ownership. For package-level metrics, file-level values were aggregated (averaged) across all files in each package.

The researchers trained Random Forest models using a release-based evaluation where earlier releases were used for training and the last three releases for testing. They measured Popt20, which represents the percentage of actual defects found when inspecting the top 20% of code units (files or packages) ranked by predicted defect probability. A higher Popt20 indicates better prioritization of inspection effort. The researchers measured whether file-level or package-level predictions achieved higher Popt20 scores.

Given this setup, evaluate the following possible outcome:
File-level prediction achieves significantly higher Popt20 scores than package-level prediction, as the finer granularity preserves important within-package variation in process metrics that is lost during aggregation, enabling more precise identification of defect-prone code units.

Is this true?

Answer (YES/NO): NO